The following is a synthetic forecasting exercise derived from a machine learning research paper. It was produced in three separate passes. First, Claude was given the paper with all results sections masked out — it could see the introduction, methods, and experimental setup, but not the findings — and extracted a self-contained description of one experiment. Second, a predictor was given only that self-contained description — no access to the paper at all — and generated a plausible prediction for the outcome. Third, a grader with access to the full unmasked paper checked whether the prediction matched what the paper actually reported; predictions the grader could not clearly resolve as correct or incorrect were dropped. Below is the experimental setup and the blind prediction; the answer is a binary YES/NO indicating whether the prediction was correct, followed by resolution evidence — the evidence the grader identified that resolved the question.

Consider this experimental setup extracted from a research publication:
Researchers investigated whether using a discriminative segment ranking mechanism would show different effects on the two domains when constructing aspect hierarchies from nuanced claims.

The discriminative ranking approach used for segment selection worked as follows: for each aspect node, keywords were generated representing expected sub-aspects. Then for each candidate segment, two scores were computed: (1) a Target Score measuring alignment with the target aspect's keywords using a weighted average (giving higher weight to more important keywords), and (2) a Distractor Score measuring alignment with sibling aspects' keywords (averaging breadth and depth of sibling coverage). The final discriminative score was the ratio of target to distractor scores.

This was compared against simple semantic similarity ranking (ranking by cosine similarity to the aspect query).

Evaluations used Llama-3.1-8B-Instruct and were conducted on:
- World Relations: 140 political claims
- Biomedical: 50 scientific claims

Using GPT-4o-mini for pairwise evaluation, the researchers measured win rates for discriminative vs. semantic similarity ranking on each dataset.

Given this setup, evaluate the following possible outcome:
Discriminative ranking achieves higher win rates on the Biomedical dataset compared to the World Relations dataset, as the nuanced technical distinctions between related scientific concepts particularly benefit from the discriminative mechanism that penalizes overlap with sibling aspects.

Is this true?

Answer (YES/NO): NO